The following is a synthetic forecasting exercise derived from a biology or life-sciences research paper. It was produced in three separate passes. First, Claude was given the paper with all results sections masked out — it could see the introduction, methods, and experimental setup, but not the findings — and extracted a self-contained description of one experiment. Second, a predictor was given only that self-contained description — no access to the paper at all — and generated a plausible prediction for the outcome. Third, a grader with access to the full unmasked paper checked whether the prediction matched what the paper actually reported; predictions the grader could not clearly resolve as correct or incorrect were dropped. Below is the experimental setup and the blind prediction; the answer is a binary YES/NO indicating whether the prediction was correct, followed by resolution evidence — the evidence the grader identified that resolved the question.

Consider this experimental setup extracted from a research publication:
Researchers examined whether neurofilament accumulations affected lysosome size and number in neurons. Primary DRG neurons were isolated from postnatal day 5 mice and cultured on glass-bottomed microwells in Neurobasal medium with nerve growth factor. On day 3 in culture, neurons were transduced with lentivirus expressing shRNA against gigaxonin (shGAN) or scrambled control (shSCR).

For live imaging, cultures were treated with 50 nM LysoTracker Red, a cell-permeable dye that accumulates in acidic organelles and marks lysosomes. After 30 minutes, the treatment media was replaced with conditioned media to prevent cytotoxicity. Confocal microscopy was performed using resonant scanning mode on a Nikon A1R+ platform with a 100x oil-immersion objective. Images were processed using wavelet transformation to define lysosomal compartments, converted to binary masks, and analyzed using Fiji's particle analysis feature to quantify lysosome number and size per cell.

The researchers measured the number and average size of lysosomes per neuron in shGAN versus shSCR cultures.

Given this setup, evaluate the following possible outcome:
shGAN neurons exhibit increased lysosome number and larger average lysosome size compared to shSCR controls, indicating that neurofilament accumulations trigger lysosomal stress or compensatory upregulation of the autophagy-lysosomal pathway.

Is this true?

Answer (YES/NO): YES